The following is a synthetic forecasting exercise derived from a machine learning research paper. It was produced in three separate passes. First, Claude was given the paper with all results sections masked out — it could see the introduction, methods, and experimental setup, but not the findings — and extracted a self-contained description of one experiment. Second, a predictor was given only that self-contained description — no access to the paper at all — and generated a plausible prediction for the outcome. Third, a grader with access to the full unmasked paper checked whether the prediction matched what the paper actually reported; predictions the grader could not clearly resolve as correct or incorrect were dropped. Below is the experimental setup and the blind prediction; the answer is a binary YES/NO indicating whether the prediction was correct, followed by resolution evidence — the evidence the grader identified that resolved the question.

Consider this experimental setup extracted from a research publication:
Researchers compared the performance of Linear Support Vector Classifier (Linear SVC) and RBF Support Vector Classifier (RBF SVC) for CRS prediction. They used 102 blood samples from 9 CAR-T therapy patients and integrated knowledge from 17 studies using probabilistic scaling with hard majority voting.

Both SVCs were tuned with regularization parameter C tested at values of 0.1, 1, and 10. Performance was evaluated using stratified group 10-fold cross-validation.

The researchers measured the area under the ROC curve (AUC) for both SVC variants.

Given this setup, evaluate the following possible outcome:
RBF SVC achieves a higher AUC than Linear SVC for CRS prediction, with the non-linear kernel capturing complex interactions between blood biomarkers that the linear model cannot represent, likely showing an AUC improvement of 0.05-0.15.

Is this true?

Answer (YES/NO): YES